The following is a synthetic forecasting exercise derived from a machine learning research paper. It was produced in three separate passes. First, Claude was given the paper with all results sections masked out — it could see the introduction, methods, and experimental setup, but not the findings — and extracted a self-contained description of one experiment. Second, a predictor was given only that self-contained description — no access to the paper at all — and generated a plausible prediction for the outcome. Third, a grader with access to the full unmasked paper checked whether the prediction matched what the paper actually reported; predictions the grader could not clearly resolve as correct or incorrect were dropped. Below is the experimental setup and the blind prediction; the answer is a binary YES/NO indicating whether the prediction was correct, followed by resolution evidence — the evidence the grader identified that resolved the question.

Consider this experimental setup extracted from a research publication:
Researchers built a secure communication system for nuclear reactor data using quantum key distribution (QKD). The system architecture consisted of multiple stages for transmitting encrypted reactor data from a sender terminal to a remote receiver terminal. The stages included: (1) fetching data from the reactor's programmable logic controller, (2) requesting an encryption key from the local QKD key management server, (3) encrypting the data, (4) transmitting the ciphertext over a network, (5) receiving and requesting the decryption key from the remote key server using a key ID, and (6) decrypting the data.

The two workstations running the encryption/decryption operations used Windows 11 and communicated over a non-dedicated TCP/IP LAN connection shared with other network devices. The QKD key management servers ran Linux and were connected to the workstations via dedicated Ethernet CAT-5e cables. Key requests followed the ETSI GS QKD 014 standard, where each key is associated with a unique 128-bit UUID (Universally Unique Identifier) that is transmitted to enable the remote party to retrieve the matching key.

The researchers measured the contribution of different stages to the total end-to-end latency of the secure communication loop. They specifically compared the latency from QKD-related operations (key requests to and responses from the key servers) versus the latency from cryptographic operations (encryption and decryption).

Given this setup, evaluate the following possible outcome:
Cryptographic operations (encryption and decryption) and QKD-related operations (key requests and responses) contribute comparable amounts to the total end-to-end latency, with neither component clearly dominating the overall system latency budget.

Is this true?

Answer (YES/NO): NO